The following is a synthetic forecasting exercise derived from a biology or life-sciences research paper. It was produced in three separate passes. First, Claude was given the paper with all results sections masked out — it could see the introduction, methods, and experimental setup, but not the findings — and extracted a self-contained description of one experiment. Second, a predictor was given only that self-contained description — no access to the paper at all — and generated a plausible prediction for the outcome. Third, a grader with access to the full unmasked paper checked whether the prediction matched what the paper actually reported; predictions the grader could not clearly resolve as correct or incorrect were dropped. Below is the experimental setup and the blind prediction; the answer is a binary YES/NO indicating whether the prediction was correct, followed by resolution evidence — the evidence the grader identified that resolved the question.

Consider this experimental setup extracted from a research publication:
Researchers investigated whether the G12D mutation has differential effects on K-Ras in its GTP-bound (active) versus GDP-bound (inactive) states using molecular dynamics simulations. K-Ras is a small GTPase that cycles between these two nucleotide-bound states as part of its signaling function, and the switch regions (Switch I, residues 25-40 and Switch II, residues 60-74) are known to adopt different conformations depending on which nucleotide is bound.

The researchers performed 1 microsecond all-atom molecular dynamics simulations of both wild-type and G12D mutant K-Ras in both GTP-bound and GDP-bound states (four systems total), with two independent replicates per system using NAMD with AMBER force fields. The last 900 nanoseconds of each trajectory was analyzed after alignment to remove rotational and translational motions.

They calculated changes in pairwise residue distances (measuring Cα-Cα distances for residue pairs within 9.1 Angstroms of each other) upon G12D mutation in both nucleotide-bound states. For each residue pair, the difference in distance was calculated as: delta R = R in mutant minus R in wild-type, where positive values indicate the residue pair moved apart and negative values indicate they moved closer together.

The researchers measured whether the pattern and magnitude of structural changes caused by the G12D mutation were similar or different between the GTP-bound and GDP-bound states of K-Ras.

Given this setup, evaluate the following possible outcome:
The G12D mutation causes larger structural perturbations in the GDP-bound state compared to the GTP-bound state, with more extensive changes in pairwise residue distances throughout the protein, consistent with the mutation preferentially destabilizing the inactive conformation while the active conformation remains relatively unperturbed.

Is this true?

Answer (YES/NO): NO